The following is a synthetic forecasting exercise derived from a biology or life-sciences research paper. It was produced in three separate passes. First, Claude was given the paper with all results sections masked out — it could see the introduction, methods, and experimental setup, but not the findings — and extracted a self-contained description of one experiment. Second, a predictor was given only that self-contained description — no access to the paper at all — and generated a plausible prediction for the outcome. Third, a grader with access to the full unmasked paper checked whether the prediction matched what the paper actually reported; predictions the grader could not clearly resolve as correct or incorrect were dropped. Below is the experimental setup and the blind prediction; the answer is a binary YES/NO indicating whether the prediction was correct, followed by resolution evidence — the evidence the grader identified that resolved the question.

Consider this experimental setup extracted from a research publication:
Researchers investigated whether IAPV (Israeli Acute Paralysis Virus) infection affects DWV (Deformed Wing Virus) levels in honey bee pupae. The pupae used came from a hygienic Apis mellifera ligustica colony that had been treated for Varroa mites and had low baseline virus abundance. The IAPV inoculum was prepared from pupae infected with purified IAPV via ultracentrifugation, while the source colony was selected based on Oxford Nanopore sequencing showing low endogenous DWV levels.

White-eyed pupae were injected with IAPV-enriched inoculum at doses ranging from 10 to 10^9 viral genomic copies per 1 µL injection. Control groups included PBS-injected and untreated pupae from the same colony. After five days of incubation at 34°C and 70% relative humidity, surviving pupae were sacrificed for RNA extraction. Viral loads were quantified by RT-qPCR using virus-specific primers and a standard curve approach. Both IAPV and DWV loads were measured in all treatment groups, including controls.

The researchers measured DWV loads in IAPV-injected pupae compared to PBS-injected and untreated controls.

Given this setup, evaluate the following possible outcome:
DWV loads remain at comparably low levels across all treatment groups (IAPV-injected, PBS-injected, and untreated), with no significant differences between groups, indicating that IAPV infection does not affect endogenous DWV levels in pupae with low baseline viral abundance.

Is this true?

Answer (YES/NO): NO